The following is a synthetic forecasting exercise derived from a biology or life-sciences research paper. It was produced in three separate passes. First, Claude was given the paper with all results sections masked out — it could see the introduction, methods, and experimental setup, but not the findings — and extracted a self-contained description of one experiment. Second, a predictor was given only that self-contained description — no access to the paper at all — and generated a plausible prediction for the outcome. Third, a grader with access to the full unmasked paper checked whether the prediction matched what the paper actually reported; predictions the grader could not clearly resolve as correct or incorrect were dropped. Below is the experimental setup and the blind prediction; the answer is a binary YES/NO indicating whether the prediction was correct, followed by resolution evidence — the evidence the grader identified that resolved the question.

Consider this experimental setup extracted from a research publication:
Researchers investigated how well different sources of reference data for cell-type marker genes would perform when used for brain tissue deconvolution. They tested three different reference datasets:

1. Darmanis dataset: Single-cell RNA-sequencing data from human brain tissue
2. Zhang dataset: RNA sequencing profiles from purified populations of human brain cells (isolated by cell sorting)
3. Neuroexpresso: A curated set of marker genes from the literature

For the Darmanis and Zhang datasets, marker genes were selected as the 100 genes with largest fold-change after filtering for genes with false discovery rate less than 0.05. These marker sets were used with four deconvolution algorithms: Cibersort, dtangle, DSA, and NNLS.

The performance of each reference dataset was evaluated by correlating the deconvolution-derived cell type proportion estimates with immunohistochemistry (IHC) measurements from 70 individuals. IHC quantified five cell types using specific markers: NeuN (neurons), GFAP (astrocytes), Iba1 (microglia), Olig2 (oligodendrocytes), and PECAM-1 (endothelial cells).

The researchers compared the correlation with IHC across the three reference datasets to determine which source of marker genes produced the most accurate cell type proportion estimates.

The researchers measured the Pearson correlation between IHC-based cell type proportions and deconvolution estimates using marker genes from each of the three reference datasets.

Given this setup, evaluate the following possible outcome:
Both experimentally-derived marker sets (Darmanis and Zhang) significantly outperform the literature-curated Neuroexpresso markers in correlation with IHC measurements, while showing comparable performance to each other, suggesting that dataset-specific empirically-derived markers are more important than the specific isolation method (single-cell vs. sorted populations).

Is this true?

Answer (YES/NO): NO